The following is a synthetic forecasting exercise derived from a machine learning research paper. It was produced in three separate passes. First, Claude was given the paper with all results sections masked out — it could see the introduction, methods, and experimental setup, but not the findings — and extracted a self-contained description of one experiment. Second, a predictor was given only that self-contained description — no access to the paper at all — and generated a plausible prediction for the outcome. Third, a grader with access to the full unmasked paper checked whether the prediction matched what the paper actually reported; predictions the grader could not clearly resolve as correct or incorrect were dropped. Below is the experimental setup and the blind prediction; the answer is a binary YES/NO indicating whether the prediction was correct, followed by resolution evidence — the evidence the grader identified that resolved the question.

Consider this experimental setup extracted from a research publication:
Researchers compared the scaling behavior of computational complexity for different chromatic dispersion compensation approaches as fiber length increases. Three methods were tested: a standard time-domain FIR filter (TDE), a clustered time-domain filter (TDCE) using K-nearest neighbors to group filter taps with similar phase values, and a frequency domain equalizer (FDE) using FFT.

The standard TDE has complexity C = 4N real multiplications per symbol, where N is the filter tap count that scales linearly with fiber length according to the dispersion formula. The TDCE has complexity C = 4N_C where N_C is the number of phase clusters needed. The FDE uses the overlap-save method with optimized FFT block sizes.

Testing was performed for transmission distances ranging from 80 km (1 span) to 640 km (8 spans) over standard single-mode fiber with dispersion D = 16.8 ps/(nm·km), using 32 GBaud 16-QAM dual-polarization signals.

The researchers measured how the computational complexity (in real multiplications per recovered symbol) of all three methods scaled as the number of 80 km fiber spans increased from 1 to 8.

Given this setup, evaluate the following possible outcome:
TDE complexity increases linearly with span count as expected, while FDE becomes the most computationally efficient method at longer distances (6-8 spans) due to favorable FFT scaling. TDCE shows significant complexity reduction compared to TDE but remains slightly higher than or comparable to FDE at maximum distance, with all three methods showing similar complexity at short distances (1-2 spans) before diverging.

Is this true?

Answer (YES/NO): NO